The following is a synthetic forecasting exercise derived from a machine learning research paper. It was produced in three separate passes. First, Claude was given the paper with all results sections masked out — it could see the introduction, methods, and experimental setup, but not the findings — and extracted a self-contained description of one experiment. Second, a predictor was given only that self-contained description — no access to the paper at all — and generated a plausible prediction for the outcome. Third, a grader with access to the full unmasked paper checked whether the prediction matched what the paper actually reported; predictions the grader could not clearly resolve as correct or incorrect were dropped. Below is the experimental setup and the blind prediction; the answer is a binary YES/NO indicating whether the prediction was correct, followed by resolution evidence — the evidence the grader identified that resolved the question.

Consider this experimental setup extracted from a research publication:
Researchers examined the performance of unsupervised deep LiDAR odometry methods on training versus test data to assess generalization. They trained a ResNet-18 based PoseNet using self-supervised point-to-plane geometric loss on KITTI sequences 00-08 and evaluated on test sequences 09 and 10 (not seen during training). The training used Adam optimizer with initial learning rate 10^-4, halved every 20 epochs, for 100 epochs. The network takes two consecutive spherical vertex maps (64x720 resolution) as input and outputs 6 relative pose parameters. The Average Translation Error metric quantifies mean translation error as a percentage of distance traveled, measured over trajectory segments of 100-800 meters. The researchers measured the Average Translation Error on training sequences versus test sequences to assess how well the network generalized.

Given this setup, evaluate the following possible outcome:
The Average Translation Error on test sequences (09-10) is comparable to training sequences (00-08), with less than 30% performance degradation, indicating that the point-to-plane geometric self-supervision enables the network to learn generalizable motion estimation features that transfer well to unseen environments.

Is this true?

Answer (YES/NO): NO